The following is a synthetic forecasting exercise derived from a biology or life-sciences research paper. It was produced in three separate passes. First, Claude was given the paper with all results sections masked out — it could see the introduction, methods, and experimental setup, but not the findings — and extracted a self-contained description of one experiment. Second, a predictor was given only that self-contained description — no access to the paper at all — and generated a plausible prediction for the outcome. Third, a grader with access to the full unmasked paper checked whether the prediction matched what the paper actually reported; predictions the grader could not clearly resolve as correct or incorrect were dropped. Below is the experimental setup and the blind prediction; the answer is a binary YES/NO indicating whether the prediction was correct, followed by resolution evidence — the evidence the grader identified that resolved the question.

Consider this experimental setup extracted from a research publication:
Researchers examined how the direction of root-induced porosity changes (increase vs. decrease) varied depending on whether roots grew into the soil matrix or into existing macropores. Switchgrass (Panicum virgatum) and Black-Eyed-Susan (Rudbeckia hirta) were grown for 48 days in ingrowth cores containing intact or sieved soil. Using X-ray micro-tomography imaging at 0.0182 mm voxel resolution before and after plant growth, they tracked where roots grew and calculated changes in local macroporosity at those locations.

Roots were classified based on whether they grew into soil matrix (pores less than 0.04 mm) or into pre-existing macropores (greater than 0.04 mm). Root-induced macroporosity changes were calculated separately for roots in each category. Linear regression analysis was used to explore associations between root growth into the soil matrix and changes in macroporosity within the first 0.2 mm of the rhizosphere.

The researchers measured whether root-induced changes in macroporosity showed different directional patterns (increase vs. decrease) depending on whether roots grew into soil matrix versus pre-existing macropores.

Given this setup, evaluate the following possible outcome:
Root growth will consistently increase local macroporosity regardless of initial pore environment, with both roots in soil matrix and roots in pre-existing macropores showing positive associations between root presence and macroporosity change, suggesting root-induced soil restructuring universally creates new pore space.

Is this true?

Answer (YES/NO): NO